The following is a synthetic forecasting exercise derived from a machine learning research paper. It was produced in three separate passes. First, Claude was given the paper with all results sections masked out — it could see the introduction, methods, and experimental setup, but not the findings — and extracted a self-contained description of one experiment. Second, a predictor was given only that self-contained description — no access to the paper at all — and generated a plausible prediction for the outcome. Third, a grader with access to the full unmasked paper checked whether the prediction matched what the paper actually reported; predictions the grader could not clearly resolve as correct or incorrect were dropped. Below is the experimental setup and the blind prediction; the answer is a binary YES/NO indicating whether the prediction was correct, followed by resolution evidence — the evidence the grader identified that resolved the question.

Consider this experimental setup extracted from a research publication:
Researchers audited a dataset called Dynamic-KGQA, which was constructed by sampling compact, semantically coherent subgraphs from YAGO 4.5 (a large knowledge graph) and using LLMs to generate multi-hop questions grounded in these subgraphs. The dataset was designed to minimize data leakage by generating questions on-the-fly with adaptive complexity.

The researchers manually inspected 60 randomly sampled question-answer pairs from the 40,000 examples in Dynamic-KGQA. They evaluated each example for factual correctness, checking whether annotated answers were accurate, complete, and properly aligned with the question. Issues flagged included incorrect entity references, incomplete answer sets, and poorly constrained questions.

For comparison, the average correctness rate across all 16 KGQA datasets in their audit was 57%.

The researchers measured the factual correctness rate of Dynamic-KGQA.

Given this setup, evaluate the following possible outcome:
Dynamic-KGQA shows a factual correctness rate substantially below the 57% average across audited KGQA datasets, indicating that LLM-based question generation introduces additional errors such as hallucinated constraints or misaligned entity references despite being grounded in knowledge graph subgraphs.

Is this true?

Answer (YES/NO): YES